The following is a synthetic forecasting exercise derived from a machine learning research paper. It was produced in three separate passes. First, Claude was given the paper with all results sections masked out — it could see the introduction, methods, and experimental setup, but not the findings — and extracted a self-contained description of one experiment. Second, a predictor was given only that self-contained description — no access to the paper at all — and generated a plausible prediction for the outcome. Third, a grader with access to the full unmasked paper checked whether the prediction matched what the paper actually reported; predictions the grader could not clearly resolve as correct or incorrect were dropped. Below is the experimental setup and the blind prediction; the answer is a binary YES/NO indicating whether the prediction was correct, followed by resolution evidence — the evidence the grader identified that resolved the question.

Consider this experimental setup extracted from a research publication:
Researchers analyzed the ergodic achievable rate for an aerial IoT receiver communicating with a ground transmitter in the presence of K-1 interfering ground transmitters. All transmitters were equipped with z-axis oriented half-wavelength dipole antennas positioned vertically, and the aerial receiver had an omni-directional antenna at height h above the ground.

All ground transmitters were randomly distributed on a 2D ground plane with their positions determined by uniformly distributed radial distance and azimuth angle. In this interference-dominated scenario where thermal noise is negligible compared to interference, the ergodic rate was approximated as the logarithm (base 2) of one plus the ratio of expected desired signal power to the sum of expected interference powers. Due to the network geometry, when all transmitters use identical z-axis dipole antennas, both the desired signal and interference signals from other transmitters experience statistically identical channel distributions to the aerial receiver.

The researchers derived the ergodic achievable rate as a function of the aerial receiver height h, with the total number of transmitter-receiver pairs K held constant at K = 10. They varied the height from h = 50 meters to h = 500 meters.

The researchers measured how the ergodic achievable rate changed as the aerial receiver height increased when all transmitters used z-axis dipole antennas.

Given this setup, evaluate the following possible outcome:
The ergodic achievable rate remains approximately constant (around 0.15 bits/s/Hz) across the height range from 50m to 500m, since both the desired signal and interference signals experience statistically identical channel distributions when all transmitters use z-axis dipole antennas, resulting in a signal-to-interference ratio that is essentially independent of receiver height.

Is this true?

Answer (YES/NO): YES